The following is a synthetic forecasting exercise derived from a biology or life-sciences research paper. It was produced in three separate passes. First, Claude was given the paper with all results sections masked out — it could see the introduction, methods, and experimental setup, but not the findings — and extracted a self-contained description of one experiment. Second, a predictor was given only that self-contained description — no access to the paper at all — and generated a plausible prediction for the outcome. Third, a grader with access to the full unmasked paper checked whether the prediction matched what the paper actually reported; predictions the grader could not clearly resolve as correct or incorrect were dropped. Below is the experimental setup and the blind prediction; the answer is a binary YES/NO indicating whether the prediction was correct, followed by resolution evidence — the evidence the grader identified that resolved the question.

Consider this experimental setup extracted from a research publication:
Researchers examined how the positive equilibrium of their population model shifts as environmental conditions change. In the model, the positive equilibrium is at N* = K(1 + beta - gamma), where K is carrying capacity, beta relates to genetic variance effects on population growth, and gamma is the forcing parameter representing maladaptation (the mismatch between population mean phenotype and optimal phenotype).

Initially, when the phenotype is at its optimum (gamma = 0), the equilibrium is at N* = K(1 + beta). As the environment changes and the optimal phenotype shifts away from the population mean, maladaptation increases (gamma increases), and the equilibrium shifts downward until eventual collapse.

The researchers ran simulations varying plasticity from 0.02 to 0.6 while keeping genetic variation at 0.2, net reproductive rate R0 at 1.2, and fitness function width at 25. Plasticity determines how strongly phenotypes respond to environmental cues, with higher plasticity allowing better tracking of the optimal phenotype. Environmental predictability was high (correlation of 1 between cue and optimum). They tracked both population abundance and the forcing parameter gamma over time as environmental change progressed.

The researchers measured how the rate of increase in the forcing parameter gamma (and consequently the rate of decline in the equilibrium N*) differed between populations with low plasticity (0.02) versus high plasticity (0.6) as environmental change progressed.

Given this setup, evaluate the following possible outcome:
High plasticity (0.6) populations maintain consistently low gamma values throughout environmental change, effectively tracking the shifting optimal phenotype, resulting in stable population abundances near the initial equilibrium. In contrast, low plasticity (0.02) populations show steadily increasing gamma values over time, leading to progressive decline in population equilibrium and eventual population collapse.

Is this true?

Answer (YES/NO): NO